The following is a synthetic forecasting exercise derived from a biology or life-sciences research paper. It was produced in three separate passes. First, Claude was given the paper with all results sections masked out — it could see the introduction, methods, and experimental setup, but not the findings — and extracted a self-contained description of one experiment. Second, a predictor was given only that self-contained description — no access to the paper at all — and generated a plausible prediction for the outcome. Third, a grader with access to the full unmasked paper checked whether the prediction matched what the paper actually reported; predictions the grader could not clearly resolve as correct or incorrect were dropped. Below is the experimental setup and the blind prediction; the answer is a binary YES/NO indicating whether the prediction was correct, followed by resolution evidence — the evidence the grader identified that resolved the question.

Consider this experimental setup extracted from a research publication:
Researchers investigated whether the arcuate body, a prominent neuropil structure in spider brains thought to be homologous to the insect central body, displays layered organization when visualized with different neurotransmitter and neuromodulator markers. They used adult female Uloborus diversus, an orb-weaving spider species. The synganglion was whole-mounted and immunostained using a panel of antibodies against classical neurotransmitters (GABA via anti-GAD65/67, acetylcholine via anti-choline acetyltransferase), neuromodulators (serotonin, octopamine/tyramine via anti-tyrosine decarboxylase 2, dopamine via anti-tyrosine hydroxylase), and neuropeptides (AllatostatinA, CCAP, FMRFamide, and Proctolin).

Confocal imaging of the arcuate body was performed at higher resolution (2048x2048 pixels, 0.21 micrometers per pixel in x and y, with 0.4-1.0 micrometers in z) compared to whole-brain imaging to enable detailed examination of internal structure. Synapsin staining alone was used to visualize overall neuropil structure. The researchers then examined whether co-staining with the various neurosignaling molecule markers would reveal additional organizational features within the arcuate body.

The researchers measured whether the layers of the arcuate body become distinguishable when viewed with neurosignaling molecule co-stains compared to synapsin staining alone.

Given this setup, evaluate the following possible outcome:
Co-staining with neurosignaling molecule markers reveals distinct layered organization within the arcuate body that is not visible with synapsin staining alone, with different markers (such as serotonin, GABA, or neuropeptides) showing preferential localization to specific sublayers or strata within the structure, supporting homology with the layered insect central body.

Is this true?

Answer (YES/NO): YES